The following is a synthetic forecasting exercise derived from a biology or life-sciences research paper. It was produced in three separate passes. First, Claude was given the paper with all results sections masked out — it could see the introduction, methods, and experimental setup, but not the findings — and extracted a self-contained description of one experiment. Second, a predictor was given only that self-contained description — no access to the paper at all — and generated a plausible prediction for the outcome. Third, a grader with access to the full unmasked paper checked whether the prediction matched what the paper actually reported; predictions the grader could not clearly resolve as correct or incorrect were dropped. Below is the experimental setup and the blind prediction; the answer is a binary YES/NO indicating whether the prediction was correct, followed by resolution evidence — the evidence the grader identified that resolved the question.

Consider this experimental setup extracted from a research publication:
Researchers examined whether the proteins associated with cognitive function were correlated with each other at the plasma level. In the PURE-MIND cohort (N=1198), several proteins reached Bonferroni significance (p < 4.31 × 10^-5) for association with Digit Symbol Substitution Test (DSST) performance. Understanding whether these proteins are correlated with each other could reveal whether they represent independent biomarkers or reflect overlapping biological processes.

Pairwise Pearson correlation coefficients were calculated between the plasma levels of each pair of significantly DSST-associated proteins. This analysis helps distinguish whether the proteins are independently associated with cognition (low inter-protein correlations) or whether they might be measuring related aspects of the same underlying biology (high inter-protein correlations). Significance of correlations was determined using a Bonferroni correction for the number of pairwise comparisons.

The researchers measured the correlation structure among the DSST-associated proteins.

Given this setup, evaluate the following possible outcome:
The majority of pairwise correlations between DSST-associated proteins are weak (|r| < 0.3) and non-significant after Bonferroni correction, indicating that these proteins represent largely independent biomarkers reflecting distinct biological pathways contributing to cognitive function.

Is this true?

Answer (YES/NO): NO